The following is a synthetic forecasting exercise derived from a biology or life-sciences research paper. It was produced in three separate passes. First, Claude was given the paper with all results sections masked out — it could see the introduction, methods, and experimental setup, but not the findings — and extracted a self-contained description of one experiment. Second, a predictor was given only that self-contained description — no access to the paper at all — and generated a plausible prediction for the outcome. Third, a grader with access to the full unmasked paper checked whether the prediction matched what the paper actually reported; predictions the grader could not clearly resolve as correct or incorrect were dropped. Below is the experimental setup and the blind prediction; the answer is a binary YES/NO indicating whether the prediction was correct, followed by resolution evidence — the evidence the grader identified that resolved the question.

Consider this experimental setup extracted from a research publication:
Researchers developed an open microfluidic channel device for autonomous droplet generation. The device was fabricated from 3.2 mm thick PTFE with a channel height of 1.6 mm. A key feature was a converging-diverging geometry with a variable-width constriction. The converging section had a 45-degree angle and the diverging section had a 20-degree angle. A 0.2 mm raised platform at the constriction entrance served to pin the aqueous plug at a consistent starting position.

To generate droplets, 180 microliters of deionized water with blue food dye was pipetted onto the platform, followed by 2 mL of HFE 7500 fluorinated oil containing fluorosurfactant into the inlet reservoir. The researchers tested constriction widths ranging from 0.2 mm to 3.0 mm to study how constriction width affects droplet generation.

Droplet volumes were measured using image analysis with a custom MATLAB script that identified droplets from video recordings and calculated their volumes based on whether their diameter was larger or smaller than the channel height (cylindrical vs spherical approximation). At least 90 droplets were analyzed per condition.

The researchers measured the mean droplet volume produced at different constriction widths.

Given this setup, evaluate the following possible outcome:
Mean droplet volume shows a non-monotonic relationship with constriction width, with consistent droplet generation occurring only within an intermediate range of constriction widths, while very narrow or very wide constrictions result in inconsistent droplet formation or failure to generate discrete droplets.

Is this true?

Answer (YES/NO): NO